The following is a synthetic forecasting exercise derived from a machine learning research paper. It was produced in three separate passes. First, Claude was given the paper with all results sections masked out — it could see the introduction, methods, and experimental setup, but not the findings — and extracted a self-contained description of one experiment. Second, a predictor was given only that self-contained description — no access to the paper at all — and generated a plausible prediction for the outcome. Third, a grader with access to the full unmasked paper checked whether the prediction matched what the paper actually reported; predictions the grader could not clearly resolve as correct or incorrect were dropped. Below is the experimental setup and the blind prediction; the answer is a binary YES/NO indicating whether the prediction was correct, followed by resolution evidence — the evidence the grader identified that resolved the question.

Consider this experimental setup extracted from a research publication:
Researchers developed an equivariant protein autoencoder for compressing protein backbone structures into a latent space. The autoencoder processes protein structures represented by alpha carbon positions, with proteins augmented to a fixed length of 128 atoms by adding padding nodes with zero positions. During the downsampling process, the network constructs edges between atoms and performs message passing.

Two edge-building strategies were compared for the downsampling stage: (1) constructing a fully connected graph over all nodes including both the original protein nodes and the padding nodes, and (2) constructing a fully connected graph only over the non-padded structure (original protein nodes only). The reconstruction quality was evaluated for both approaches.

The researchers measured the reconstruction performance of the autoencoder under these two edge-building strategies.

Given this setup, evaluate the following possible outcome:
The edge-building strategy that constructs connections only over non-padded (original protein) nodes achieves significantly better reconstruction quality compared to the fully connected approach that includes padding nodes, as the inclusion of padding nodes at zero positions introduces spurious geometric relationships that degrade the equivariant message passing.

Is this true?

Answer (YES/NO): NO